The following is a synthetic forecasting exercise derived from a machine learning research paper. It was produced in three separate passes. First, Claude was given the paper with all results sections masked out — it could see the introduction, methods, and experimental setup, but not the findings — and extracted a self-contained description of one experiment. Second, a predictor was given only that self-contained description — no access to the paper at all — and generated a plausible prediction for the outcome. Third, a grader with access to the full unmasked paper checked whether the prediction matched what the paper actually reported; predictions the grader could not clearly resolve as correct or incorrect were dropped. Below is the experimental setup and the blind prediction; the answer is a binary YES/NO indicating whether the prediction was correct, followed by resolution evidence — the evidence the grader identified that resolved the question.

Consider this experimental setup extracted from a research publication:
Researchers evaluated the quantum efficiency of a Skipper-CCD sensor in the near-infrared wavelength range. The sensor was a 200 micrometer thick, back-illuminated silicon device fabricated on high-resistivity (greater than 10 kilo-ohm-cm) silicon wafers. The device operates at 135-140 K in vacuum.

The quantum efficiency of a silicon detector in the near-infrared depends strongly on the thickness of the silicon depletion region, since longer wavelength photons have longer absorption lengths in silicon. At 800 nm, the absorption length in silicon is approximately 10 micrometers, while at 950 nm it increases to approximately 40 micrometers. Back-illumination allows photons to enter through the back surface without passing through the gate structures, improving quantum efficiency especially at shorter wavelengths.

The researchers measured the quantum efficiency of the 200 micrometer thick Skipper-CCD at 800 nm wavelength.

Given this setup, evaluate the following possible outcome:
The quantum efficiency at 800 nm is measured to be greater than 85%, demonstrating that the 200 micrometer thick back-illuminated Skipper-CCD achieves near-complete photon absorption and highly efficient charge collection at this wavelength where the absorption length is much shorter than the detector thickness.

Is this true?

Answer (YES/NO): NO